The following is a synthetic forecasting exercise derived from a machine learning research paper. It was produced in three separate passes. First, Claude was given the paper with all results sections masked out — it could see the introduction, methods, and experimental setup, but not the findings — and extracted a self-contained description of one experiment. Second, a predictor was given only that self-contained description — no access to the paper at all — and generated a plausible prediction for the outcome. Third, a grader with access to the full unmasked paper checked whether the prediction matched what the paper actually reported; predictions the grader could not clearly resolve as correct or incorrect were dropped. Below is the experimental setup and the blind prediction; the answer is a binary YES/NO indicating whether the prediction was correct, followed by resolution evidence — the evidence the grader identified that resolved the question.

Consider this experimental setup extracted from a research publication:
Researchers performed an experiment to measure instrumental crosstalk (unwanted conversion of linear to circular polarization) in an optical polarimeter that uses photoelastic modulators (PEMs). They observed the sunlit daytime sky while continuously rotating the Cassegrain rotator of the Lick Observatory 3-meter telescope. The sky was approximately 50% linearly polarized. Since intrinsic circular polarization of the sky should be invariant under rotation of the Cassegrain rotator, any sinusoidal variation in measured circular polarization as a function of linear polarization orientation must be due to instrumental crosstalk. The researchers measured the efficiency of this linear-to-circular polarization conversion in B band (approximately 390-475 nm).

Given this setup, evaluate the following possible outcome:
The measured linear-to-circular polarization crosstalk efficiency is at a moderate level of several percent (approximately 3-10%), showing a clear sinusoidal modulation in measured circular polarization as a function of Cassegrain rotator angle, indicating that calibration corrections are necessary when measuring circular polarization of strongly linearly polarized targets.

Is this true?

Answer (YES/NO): NO